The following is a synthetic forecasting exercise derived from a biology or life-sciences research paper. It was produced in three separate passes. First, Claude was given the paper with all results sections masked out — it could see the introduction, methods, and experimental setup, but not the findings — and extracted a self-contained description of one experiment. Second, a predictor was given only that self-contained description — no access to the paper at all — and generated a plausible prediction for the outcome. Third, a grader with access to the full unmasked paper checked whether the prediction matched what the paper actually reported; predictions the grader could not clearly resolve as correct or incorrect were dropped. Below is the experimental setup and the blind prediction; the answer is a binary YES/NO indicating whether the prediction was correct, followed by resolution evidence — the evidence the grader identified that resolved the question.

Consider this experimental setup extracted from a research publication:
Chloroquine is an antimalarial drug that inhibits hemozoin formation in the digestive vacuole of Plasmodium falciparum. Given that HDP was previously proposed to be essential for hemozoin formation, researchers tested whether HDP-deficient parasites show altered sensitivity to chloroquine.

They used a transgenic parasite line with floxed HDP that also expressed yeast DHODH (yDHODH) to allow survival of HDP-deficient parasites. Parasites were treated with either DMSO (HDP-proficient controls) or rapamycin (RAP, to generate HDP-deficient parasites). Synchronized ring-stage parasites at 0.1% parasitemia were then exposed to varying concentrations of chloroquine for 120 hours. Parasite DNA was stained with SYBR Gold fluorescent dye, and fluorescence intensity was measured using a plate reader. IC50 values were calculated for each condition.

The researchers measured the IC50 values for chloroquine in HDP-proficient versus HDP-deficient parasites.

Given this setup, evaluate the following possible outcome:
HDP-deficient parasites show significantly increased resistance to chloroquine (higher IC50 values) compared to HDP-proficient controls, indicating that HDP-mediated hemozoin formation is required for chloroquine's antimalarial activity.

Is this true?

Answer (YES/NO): NO